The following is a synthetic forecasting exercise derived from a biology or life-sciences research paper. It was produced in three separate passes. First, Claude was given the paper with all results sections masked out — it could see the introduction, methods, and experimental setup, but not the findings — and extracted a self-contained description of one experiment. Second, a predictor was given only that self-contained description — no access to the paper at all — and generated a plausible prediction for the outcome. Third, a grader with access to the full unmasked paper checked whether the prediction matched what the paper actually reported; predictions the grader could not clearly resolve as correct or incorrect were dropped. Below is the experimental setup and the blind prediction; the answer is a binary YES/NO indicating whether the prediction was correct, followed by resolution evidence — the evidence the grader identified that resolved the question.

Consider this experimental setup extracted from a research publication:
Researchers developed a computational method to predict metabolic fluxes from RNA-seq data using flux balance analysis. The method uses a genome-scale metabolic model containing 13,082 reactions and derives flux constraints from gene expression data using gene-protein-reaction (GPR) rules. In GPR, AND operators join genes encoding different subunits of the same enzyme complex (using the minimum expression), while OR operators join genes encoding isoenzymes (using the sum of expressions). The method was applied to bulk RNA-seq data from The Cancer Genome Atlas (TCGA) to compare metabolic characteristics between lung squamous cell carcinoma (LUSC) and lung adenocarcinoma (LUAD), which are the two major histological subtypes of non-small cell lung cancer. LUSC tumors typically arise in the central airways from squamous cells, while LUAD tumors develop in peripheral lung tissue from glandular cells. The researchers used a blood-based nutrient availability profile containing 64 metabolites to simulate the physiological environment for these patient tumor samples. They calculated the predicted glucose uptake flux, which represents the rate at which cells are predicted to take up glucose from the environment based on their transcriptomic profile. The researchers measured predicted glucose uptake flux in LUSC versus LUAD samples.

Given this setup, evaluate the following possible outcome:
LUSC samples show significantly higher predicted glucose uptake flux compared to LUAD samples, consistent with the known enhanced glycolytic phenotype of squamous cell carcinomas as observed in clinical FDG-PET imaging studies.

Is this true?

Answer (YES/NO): YES